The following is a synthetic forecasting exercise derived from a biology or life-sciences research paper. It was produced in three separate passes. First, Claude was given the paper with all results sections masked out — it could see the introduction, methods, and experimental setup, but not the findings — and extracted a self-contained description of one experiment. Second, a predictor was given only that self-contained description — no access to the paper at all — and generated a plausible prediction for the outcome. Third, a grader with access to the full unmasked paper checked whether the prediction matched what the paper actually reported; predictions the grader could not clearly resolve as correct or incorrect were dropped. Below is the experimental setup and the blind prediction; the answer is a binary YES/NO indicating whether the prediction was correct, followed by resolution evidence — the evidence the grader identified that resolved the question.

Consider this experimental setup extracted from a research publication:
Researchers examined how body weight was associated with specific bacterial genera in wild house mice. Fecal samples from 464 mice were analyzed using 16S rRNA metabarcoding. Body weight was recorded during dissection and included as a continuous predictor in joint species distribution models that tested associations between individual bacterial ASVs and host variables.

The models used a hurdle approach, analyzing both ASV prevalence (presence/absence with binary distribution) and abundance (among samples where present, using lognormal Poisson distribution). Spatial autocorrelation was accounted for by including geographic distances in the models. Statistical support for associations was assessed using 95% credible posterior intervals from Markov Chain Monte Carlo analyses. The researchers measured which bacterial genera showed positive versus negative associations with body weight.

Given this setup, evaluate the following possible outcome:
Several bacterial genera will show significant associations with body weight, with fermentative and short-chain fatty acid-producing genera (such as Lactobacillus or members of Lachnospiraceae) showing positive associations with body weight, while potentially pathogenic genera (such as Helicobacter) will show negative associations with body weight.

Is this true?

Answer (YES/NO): NO